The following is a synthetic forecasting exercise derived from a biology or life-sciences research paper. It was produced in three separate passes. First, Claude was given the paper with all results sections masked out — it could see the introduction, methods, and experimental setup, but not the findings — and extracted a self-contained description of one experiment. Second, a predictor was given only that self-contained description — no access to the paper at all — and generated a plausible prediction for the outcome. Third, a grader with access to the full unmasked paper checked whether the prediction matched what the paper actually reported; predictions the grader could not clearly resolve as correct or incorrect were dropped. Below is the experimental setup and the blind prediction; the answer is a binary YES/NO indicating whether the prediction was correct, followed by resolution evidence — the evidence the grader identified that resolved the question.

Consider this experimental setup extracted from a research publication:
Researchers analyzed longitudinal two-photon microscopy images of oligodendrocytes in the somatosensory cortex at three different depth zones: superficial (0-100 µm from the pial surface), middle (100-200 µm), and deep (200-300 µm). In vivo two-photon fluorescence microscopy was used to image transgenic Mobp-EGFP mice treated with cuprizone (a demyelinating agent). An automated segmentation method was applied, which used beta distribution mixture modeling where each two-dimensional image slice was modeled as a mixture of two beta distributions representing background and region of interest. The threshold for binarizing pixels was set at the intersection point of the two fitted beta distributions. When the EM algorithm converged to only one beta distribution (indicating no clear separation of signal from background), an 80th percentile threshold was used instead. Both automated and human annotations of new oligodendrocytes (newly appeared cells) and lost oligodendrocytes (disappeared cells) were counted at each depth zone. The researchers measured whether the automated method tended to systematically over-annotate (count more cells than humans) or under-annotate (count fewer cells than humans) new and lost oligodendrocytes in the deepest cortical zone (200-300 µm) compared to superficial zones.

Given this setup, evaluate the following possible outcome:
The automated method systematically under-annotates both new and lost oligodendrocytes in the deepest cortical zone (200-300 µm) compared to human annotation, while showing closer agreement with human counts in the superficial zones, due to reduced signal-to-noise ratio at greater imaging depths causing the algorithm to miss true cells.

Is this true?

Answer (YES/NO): YES